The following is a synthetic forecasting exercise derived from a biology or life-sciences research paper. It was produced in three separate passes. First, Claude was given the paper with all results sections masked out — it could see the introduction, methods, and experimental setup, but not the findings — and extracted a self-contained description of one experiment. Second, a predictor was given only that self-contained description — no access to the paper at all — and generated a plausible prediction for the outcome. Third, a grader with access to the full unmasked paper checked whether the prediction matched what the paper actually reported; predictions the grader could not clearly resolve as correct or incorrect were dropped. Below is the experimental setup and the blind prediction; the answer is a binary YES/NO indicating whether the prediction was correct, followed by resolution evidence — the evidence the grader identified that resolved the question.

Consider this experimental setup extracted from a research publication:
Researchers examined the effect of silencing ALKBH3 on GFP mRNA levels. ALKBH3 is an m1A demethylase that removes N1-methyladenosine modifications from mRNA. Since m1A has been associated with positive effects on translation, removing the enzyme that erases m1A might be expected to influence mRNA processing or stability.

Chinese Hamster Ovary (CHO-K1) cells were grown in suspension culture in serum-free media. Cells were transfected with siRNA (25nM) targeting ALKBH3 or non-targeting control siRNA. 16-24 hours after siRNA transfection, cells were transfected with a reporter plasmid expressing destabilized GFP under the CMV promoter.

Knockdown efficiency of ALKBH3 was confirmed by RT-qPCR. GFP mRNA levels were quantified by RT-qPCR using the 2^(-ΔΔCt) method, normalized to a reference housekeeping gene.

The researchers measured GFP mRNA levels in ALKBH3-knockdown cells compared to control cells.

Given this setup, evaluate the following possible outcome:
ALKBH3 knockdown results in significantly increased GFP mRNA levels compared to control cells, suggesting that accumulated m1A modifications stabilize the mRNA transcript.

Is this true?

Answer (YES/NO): NO